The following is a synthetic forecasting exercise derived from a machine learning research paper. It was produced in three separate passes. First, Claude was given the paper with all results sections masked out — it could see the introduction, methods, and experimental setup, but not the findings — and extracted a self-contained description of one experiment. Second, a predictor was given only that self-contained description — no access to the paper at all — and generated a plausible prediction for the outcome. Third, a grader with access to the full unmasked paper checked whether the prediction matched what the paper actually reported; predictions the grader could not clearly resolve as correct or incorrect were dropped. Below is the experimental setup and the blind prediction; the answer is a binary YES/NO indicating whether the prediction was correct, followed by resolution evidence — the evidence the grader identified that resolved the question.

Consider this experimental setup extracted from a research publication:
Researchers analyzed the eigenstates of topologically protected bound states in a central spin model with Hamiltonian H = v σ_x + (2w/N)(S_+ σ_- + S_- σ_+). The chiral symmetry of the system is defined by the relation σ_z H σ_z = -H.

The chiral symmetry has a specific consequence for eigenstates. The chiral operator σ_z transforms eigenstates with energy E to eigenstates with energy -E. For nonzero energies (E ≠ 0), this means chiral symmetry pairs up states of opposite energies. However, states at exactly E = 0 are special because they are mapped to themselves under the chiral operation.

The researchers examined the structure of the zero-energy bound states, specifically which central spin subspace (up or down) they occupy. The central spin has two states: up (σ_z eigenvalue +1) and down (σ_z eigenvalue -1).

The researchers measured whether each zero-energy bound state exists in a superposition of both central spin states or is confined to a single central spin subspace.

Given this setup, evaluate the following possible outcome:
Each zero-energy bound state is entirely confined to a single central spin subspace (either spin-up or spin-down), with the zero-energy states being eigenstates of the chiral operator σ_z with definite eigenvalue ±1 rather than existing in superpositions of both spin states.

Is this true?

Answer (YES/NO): YES